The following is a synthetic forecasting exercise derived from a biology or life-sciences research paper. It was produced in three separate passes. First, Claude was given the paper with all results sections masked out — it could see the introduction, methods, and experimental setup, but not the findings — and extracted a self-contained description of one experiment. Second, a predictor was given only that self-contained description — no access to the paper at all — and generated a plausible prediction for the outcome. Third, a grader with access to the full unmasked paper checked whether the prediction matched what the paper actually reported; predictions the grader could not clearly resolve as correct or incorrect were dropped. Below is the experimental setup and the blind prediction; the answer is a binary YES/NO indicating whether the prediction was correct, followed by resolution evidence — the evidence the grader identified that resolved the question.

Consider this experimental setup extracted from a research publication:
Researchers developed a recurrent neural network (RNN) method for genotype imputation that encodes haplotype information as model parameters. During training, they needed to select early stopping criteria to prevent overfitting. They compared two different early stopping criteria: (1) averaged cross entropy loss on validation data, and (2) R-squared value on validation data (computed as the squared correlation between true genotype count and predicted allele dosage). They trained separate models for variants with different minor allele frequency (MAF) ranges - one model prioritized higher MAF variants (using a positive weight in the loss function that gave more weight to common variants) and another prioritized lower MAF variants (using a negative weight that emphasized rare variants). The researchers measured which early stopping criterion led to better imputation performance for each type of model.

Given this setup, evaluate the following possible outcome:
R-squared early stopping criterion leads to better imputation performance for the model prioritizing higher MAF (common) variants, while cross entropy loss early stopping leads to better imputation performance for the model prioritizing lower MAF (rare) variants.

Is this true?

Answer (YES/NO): NO